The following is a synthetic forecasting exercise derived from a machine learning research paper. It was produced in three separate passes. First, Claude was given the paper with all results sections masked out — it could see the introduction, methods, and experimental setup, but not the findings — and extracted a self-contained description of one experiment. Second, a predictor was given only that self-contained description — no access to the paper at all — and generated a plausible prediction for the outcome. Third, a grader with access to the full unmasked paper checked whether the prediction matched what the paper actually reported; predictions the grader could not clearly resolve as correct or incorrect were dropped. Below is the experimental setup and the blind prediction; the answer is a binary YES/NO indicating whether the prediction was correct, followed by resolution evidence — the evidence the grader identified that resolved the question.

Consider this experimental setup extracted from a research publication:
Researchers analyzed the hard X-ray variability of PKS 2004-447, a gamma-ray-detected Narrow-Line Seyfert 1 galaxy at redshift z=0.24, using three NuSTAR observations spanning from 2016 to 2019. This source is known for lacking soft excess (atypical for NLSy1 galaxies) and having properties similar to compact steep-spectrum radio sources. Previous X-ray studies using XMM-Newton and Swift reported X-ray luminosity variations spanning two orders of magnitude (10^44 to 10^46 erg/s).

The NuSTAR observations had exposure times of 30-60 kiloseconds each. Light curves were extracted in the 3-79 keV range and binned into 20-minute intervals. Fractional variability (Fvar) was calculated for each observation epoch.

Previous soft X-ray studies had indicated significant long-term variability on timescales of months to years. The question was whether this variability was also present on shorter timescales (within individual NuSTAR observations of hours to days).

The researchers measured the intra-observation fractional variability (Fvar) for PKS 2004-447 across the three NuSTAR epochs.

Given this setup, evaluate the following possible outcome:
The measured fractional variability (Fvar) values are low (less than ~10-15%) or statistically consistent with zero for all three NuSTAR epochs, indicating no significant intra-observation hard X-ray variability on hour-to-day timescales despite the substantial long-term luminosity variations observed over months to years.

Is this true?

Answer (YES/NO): NO